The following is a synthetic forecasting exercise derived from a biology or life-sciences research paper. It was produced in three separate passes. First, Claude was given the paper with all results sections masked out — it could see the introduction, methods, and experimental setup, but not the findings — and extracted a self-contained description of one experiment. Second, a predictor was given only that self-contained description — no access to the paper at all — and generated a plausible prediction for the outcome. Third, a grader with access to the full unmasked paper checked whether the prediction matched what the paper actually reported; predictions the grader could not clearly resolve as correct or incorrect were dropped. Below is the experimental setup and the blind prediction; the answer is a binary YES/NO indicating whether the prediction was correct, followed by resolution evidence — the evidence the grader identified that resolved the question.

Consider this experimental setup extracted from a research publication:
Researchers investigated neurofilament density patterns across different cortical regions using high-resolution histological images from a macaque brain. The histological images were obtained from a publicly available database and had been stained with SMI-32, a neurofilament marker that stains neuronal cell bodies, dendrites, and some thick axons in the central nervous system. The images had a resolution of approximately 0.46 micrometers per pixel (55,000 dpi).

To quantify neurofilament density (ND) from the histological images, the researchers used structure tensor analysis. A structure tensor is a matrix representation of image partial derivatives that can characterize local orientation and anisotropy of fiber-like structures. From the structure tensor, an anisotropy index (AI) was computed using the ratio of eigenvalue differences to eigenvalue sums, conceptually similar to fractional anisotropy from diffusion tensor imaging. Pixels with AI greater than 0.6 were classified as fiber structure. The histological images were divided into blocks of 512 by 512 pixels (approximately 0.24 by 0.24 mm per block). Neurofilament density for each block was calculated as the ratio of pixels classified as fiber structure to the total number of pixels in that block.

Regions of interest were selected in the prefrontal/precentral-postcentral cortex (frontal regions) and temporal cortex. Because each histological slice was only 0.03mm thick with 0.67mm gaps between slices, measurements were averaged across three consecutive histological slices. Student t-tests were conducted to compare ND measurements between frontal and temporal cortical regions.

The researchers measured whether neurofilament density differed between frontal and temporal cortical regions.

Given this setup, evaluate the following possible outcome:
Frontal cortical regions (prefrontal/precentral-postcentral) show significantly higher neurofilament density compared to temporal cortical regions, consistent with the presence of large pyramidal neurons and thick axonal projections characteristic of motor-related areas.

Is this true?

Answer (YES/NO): YES